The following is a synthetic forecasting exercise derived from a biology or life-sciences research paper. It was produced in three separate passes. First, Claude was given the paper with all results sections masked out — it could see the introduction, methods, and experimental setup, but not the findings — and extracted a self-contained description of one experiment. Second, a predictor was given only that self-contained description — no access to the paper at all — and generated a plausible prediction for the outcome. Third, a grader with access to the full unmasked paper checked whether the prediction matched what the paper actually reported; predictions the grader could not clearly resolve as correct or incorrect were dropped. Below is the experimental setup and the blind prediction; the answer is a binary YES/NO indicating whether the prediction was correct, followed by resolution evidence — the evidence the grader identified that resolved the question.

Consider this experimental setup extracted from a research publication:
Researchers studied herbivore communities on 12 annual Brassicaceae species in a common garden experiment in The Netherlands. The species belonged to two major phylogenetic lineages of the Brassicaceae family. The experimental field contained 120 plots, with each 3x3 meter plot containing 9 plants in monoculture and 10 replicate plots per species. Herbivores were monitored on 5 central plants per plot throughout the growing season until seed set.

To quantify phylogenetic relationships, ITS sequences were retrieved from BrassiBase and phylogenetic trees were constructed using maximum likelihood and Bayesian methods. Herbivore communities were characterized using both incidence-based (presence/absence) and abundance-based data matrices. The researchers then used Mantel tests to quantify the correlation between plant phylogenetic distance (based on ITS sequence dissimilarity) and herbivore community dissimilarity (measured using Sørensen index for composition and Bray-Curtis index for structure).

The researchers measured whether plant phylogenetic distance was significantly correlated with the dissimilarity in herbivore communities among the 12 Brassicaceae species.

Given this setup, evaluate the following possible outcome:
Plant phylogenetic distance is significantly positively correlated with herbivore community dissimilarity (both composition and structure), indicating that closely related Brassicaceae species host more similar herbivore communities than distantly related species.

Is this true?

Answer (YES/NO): YES